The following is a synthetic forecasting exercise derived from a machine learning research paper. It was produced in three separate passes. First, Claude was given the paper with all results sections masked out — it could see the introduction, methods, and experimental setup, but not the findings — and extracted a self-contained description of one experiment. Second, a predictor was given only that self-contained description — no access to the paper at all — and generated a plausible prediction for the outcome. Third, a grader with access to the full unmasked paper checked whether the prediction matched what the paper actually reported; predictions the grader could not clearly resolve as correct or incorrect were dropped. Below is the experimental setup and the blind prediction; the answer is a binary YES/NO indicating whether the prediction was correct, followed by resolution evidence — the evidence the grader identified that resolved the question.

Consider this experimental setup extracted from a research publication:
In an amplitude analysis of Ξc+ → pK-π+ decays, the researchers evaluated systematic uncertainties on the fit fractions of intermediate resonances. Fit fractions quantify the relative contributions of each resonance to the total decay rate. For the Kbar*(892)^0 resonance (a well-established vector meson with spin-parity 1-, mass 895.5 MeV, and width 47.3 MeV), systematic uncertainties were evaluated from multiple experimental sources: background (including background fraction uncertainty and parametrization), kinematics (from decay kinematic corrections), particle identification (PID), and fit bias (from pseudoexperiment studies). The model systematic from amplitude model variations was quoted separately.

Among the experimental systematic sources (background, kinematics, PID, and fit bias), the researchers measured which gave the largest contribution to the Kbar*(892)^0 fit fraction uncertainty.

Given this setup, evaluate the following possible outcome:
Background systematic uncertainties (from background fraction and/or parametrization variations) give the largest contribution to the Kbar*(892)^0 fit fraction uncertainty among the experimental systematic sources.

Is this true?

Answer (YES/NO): YES